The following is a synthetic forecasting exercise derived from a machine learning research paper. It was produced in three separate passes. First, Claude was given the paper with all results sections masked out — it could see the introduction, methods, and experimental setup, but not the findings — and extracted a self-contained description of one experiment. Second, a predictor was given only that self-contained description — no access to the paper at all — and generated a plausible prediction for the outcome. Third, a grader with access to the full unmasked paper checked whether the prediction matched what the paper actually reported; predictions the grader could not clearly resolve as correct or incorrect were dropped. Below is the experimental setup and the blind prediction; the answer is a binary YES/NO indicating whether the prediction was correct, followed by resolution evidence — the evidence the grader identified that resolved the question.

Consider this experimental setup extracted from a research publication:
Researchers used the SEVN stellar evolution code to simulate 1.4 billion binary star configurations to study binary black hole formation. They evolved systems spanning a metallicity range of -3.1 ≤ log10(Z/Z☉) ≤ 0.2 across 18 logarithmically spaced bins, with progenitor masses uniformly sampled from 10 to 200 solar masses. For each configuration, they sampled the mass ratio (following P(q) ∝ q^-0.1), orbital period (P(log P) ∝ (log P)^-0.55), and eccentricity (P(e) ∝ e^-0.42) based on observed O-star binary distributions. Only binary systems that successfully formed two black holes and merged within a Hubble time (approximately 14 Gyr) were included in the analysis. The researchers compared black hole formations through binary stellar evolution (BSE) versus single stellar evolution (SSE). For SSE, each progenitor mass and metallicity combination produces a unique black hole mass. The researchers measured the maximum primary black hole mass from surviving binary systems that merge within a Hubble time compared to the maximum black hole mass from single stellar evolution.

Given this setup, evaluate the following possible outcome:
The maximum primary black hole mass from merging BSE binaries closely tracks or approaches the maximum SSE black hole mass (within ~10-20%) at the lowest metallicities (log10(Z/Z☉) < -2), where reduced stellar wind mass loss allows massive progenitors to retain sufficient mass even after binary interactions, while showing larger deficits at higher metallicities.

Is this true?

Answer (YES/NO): NO